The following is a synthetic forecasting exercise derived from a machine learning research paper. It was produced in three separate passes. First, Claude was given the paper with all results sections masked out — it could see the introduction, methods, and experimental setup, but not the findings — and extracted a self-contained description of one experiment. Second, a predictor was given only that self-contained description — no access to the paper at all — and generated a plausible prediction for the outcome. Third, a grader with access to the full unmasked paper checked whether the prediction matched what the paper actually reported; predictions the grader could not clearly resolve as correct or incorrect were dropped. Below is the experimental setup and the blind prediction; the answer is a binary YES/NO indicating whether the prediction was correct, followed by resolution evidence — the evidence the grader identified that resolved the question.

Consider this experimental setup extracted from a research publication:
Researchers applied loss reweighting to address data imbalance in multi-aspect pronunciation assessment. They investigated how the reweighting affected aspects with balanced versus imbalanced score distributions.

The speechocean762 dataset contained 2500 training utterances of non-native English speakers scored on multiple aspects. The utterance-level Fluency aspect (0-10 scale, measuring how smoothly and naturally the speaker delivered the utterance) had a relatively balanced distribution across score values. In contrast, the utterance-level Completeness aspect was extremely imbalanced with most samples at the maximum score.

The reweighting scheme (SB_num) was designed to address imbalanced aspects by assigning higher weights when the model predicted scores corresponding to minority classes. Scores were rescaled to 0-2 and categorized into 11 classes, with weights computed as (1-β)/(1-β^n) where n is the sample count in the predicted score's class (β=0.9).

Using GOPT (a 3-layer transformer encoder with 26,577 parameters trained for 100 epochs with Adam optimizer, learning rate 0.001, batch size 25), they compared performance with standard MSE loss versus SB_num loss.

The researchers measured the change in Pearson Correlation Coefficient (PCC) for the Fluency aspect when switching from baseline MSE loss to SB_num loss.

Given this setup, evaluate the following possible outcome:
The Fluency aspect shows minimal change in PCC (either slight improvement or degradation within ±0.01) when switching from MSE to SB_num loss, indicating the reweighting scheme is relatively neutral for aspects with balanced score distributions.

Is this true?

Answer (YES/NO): YES